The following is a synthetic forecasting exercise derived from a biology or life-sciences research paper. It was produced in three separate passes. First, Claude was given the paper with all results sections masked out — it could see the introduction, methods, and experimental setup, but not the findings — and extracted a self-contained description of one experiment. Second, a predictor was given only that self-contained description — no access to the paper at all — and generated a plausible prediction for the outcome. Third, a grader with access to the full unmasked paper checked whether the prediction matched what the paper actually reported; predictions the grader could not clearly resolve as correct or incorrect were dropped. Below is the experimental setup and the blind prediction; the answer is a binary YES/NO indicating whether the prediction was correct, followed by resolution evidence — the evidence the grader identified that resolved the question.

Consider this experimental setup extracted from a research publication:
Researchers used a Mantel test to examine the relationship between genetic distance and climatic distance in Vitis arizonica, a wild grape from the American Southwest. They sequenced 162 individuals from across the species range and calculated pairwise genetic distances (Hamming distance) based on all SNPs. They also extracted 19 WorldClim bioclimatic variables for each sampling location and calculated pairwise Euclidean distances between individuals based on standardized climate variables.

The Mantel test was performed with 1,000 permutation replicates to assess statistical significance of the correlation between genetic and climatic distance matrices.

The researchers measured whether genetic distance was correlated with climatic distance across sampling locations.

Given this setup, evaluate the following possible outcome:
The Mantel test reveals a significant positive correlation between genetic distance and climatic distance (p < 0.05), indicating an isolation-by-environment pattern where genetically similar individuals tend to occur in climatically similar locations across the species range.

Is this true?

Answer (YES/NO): YES